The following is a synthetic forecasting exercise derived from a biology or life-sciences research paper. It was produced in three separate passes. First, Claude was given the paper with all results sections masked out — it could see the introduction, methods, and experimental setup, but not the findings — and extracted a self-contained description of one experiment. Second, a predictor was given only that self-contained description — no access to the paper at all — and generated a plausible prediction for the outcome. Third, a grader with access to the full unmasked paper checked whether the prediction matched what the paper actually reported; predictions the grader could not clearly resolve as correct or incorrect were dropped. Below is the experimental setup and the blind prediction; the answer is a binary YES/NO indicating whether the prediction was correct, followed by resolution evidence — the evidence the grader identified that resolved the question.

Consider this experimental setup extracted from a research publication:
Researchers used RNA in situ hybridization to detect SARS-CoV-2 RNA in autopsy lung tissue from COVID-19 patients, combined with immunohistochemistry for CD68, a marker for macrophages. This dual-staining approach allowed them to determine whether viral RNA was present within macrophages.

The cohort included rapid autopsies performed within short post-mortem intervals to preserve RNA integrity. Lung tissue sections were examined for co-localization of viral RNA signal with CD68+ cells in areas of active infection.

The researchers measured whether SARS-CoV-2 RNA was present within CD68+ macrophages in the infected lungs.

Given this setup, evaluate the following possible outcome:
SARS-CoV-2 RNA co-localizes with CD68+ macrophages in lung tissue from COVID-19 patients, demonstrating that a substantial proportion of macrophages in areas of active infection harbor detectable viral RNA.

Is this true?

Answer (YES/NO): YES